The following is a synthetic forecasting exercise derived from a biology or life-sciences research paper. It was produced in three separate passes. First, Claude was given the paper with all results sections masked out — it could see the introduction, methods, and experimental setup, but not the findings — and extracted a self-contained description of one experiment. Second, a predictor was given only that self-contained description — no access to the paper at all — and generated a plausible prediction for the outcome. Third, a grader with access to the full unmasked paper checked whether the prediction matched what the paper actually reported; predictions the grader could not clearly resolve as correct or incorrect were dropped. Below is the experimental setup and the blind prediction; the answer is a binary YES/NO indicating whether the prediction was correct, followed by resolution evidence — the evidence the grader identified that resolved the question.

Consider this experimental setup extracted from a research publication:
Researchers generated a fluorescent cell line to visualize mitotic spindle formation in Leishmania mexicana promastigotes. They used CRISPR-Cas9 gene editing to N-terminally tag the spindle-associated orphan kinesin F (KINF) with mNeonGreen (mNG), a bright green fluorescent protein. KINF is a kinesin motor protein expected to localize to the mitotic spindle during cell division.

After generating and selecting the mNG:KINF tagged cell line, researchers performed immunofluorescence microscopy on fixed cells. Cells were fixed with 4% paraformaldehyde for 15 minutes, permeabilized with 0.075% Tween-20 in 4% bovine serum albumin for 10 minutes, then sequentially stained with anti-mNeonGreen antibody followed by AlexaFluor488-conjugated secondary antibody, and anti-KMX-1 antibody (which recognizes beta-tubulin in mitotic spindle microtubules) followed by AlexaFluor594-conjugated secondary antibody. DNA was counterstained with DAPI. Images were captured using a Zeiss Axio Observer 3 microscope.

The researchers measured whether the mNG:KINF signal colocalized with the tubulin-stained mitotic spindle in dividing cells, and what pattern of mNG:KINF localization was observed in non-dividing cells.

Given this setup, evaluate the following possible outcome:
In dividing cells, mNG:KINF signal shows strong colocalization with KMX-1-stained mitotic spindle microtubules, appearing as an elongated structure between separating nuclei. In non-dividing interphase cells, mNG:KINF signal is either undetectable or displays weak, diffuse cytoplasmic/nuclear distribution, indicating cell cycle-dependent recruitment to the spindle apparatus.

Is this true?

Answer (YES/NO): NO